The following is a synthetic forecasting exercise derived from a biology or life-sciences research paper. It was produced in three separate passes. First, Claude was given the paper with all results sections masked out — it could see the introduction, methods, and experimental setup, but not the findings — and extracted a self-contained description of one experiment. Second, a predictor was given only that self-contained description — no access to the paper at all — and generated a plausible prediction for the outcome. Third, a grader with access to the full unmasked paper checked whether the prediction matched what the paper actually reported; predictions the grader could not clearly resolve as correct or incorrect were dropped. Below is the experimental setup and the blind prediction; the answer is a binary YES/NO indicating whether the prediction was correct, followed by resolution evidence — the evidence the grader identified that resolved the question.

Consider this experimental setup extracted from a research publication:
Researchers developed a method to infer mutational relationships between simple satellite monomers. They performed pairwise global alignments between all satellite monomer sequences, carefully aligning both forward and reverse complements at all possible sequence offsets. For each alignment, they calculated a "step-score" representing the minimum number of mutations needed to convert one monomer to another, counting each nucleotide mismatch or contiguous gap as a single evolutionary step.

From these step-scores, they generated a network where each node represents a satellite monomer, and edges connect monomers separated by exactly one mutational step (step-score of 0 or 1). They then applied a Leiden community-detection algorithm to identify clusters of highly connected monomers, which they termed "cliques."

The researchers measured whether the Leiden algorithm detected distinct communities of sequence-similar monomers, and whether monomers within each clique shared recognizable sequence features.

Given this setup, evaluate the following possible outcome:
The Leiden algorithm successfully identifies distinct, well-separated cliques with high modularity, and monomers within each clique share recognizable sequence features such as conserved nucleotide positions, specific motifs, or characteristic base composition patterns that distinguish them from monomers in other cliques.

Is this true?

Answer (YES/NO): NO